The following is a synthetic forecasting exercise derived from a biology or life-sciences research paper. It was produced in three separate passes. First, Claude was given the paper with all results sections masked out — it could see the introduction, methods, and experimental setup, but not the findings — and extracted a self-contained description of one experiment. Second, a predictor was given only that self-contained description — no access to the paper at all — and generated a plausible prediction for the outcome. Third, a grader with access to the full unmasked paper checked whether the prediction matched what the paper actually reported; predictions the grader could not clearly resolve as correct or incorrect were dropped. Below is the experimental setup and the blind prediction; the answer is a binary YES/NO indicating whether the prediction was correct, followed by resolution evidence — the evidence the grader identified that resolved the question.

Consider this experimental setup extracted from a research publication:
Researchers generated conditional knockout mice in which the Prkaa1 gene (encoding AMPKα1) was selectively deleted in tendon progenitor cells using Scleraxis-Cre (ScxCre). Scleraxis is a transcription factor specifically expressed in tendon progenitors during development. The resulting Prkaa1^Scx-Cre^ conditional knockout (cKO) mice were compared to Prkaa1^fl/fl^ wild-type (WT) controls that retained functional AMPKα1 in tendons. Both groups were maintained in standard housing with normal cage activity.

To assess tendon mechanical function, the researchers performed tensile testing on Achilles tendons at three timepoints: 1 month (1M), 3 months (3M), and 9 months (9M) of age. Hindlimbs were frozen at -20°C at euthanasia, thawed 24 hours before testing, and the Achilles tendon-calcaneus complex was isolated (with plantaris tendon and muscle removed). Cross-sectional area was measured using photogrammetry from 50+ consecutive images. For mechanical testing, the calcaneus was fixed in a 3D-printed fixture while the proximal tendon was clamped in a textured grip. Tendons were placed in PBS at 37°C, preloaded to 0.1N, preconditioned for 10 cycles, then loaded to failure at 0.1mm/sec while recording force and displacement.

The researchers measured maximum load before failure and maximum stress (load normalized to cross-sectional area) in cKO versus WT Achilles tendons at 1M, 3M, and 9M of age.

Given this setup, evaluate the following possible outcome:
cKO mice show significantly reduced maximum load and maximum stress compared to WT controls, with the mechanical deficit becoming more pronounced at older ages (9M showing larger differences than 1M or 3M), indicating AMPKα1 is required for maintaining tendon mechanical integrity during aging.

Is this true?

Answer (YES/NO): NO